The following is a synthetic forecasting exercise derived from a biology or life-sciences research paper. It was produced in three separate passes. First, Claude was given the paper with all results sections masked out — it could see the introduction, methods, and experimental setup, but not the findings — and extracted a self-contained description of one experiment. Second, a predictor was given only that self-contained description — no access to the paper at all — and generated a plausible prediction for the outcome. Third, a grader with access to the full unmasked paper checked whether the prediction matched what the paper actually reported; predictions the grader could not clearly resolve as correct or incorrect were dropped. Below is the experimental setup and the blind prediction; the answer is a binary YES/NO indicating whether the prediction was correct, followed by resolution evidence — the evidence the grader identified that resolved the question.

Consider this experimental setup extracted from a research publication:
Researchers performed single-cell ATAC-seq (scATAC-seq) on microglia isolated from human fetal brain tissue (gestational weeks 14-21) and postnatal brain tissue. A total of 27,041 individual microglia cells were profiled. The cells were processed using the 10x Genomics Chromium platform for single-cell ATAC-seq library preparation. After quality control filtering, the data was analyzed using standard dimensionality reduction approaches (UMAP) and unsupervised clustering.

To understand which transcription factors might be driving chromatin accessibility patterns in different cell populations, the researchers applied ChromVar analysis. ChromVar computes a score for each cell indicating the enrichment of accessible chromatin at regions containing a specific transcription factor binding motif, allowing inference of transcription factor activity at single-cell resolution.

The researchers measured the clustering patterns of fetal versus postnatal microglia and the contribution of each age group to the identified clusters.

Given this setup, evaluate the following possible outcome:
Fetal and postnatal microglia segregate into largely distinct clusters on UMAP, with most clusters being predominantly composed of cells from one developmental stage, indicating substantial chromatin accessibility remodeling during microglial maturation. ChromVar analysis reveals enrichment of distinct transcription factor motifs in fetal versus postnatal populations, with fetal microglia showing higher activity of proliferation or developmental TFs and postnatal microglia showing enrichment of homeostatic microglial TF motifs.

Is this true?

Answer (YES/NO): NO